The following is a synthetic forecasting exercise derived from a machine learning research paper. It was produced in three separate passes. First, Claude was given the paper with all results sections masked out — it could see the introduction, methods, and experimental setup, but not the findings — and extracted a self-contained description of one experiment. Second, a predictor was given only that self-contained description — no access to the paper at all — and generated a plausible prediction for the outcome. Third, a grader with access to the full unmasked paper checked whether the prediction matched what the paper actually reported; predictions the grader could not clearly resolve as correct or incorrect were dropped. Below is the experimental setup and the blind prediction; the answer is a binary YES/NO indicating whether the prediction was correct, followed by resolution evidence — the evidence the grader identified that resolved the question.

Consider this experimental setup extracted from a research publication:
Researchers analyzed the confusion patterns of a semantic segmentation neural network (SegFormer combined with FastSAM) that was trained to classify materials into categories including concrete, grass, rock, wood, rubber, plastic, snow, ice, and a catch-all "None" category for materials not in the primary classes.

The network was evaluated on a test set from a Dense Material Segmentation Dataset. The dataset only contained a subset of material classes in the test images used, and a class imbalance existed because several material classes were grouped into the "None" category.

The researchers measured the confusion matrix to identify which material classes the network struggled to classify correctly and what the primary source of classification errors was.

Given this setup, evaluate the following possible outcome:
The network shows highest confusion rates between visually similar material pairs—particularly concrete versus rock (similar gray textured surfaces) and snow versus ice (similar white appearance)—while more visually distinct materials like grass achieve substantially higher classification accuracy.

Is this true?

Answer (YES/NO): NO